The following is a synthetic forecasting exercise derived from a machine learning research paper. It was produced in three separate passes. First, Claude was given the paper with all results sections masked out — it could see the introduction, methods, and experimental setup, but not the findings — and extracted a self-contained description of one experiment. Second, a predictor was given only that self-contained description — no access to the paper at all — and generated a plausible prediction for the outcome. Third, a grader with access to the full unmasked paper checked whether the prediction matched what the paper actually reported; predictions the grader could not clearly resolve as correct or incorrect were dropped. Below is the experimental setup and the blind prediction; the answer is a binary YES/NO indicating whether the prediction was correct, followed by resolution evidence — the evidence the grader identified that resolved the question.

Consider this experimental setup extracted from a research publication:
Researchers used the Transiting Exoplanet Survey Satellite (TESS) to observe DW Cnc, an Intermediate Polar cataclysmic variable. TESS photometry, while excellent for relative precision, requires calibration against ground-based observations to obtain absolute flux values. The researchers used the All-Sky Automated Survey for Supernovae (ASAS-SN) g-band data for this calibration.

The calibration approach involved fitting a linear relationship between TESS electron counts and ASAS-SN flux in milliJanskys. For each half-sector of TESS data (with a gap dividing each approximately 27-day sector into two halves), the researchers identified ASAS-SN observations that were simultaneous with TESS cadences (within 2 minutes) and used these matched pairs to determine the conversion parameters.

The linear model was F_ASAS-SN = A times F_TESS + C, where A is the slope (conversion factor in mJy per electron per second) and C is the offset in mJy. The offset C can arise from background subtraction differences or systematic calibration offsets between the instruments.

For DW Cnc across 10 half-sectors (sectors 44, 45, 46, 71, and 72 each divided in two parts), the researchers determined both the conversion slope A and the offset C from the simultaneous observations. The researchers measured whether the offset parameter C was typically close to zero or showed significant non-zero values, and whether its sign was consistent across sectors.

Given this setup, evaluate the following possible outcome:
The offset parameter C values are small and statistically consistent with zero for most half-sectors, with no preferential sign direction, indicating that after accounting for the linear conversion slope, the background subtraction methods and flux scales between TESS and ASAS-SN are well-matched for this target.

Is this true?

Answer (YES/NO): NO